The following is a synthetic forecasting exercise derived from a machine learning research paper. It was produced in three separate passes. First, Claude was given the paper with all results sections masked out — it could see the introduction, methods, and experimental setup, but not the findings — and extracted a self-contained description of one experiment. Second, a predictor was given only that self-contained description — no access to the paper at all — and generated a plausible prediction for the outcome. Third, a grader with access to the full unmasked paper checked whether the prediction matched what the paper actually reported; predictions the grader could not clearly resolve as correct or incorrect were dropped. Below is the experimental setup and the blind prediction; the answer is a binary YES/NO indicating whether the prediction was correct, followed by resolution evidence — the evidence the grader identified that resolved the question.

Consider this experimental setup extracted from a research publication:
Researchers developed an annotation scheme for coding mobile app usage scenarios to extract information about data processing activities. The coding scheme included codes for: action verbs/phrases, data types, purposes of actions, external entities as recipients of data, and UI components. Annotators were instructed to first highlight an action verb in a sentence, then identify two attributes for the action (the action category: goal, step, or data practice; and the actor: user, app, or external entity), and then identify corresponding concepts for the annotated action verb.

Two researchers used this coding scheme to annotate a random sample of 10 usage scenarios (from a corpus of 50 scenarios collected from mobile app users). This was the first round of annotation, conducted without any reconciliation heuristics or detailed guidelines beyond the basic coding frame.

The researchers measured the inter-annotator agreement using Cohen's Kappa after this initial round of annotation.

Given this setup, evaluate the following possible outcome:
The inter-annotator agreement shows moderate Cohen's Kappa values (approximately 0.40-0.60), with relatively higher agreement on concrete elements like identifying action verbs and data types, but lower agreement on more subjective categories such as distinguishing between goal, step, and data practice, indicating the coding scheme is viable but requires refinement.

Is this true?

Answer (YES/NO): NO